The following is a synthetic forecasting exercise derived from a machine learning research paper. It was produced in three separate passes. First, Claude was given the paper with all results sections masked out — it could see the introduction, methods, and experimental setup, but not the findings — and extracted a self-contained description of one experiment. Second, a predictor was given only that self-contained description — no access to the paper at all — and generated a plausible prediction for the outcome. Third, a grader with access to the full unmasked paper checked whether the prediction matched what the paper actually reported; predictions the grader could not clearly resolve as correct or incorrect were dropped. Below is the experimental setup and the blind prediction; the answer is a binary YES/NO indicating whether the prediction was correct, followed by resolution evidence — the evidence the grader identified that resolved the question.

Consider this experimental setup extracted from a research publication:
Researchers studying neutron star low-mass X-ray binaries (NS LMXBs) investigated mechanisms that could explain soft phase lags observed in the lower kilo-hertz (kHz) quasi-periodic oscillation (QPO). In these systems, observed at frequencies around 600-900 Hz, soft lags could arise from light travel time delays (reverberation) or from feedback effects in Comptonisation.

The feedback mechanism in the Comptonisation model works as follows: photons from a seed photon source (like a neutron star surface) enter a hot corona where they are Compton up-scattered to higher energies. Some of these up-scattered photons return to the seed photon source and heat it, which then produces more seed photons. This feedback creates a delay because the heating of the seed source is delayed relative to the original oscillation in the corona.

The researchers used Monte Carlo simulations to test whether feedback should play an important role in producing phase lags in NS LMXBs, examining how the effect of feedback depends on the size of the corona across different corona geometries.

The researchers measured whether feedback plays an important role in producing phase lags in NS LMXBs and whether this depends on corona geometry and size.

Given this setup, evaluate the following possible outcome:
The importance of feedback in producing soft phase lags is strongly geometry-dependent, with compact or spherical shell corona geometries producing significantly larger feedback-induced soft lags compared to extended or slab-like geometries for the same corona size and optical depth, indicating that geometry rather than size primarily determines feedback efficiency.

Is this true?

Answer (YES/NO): NO